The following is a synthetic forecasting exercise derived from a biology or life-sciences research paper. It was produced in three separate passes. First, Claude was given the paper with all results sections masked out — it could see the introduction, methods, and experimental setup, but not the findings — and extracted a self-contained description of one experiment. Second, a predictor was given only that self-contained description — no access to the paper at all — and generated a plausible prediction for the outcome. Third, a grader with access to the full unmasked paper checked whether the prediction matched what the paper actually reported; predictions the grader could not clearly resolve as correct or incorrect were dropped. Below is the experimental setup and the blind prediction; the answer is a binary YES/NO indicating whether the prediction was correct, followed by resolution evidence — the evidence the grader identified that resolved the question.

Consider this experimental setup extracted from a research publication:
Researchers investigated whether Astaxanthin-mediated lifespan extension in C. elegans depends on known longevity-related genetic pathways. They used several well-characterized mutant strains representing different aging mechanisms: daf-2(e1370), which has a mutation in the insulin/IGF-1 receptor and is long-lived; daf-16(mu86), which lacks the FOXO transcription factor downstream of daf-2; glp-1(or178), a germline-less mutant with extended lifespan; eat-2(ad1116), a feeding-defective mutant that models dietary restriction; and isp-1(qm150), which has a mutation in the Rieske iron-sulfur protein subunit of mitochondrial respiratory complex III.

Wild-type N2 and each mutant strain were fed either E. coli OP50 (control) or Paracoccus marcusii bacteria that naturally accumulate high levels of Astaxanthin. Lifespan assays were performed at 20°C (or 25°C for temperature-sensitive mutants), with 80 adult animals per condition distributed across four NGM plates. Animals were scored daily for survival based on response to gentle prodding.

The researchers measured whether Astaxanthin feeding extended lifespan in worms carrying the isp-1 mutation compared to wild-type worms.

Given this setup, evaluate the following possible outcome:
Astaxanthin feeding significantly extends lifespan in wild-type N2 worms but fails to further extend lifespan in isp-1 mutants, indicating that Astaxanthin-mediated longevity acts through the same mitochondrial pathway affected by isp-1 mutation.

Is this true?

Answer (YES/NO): NO